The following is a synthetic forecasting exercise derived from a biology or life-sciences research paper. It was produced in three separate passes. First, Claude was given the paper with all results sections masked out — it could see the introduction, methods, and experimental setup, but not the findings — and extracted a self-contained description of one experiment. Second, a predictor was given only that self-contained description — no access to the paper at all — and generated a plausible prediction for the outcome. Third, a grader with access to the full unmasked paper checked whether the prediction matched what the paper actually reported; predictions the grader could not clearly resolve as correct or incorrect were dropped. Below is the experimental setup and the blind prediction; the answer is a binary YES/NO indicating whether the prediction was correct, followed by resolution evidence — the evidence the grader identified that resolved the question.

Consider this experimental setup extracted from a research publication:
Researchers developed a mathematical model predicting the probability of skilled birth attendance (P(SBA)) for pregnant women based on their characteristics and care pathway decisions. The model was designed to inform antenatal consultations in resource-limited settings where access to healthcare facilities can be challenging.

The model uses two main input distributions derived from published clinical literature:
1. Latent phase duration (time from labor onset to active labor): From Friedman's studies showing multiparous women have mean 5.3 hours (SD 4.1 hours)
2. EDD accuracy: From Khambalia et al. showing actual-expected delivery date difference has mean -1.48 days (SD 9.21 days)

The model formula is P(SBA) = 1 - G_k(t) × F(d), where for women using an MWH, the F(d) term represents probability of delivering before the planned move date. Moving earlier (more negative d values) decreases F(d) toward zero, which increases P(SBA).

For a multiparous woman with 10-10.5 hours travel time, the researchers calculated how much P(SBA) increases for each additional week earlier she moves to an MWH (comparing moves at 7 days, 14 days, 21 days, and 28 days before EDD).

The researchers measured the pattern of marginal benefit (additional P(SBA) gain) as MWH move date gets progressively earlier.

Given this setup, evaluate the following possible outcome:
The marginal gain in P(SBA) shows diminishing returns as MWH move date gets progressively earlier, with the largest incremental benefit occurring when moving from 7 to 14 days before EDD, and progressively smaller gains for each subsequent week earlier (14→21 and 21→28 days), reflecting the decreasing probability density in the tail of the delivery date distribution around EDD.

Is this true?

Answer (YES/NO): YES